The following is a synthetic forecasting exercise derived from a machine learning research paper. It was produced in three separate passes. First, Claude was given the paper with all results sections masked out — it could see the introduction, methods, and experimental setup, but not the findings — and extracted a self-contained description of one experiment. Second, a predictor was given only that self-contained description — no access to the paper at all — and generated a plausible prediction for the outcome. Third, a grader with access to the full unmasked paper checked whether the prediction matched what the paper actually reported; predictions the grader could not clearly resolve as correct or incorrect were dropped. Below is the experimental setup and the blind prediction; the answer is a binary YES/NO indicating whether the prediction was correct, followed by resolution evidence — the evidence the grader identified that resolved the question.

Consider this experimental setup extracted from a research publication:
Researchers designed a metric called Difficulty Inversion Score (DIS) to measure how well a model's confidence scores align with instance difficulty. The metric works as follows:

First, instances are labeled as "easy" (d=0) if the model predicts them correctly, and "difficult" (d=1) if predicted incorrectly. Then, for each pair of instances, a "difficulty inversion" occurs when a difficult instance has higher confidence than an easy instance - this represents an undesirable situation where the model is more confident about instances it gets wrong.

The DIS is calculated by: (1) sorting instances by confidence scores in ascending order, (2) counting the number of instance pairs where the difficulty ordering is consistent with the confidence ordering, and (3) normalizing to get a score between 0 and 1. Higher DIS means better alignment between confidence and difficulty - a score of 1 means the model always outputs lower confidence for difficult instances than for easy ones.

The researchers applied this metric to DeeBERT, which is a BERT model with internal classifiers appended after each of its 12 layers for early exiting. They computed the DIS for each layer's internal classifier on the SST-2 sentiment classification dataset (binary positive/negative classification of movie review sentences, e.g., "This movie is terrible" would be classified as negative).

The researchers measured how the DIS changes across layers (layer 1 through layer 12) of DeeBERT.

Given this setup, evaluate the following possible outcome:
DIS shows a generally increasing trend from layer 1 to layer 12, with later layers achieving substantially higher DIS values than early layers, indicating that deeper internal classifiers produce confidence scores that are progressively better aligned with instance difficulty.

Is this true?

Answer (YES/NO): YES